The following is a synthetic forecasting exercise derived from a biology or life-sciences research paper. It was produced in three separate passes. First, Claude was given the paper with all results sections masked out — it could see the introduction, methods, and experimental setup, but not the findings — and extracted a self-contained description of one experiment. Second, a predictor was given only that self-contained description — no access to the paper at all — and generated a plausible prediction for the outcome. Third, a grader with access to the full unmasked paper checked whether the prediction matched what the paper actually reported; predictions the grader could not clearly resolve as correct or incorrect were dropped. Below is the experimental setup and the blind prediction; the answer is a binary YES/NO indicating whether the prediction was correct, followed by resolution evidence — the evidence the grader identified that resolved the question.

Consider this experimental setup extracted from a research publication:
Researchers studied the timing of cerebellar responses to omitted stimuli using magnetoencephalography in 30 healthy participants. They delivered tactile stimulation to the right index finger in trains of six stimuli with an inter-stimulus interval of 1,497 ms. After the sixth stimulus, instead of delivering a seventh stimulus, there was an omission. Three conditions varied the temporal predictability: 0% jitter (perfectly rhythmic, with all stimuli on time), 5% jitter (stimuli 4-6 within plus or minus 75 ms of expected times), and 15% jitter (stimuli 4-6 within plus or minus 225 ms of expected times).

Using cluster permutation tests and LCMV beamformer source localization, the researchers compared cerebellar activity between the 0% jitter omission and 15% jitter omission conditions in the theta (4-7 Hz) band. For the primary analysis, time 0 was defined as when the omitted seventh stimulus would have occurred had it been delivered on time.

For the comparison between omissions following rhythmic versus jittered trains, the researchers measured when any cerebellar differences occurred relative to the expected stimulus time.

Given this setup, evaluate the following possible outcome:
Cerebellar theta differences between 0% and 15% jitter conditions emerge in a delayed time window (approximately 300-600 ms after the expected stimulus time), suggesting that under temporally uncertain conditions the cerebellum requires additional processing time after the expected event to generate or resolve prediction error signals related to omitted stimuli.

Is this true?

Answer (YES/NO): NO